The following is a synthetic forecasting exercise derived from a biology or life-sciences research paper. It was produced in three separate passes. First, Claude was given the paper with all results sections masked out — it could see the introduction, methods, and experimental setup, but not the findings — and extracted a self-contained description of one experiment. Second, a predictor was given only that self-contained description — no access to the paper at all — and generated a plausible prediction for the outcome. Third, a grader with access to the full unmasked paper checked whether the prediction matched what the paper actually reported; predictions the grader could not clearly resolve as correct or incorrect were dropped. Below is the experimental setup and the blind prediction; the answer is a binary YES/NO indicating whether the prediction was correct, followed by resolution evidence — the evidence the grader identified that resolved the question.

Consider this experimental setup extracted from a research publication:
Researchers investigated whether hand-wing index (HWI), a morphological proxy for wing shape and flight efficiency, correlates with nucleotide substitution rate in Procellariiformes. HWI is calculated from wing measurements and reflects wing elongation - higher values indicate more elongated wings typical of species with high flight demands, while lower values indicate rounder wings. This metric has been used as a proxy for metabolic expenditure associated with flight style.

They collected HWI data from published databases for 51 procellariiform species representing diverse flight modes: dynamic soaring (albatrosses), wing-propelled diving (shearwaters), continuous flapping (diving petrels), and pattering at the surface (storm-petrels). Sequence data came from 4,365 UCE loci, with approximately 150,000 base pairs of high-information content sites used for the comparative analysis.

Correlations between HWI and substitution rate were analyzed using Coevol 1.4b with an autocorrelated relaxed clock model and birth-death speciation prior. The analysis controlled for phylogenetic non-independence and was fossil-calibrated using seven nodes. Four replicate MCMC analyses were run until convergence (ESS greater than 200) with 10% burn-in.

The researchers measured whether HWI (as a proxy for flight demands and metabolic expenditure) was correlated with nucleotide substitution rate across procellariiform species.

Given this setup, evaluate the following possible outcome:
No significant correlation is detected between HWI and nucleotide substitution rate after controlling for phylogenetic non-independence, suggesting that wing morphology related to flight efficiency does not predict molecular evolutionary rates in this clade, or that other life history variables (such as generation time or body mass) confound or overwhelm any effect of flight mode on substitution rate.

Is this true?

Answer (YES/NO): NO